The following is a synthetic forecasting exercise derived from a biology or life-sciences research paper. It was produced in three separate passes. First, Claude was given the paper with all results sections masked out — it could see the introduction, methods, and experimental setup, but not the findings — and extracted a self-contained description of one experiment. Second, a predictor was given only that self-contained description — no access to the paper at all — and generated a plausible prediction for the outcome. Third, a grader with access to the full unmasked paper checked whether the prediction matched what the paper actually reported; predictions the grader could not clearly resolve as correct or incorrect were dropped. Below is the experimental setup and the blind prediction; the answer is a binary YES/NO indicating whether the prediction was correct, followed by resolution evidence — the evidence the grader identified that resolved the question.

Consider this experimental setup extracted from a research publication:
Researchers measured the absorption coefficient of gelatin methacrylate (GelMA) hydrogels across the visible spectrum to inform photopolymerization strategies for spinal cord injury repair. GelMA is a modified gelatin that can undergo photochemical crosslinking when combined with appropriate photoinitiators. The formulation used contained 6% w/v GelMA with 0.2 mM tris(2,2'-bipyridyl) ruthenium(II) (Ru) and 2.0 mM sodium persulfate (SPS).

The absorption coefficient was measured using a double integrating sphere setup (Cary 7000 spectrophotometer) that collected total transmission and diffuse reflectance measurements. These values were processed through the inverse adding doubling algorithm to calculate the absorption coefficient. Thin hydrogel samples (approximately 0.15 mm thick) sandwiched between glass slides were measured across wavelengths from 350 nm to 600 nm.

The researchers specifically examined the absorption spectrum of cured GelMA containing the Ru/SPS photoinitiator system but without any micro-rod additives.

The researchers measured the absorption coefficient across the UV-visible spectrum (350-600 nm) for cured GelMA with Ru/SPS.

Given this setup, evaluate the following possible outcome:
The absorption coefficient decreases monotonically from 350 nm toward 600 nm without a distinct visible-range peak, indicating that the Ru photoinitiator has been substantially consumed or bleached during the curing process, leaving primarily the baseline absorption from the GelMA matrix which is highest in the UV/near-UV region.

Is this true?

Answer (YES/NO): NO